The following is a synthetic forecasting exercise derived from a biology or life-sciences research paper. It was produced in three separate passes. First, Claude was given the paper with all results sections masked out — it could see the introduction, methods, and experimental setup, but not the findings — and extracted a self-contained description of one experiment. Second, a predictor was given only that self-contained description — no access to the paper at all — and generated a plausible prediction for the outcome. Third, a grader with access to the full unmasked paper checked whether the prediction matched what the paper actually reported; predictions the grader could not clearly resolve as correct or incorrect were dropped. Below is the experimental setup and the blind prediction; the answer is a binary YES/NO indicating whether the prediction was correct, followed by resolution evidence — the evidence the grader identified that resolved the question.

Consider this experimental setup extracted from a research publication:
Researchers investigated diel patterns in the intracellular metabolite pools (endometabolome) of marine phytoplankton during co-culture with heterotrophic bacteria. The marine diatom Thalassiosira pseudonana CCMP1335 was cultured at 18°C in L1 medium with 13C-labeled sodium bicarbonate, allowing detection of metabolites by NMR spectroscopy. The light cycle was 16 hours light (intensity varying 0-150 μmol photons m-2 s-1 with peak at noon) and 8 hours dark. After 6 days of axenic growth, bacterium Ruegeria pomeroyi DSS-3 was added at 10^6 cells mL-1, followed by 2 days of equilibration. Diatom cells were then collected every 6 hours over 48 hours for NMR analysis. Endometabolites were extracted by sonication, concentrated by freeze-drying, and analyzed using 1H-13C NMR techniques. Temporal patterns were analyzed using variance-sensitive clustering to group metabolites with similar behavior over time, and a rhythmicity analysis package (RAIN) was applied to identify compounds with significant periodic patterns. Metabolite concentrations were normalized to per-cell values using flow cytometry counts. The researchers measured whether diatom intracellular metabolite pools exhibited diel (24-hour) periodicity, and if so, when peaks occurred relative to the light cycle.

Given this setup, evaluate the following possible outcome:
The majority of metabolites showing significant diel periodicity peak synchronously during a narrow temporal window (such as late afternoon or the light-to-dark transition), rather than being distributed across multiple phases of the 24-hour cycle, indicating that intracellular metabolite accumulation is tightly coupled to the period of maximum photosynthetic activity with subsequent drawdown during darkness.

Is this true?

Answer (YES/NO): NO